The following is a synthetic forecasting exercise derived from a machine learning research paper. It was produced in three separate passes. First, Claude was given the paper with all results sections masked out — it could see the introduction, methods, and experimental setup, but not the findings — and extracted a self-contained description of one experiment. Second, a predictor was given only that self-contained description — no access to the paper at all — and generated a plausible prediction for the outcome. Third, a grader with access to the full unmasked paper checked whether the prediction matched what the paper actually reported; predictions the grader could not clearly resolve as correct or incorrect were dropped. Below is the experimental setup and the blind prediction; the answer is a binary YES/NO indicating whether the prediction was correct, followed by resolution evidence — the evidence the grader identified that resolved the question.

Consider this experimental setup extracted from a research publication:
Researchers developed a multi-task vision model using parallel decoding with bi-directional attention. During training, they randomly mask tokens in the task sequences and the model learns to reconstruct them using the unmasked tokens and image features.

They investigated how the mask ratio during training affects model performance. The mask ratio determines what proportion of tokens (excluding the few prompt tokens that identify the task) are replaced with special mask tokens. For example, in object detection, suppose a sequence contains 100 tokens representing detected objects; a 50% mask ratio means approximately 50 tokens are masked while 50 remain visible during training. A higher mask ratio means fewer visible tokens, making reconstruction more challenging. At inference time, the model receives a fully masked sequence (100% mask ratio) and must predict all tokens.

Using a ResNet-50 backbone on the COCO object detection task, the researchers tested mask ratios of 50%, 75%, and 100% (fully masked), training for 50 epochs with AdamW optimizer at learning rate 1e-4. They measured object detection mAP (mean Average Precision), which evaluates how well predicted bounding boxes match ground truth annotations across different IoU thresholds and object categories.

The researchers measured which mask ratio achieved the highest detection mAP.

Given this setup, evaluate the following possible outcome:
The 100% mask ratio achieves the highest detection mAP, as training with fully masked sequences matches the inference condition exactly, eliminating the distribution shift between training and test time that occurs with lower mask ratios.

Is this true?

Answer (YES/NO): NO